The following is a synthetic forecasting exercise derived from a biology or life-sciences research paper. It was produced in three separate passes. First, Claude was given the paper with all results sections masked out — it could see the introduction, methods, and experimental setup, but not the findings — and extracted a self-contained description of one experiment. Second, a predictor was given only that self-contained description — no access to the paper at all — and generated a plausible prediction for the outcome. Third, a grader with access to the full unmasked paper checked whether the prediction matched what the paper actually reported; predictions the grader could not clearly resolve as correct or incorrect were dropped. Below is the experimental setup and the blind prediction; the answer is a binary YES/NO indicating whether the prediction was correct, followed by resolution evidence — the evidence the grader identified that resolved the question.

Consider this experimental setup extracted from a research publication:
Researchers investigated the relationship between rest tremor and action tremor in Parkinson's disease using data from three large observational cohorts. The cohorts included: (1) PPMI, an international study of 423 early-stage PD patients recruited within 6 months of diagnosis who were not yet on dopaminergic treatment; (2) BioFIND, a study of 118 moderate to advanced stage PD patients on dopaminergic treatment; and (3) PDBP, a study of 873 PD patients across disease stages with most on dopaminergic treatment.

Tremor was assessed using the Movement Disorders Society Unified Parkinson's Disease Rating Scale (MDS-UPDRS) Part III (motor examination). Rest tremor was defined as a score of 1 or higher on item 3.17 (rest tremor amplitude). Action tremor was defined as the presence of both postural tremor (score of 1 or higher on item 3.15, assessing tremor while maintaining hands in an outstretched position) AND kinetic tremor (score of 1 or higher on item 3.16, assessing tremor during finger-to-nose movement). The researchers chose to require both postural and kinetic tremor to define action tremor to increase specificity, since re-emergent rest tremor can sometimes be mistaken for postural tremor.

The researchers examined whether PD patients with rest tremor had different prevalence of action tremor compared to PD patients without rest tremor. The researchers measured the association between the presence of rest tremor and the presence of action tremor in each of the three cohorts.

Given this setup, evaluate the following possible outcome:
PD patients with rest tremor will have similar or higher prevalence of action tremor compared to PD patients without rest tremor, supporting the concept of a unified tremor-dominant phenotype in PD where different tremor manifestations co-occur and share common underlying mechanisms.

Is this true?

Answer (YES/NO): YES